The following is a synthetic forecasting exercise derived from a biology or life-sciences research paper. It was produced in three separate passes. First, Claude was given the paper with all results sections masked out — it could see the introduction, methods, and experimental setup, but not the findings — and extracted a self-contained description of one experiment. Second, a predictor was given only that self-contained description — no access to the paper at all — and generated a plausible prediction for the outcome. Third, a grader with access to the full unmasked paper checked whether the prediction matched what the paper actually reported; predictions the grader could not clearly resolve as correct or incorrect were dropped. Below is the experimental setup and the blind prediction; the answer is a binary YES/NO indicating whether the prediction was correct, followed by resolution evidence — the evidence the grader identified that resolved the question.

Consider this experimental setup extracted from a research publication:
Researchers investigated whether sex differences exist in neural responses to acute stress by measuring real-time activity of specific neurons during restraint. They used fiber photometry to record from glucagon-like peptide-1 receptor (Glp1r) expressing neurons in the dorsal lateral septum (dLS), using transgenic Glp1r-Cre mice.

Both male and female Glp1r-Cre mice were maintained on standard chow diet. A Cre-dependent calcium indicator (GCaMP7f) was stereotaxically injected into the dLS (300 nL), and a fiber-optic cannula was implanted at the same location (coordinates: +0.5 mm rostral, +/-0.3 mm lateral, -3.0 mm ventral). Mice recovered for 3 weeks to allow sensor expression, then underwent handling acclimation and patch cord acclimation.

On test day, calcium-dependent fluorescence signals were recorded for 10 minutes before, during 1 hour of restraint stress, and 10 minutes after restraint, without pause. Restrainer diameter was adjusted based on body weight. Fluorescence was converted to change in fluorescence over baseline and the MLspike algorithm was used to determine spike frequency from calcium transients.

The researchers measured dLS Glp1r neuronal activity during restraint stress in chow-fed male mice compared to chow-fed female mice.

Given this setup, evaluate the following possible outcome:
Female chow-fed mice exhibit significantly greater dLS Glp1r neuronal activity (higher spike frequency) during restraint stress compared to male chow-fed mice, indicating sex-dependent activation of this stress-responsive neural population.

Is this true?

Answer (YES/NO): NO